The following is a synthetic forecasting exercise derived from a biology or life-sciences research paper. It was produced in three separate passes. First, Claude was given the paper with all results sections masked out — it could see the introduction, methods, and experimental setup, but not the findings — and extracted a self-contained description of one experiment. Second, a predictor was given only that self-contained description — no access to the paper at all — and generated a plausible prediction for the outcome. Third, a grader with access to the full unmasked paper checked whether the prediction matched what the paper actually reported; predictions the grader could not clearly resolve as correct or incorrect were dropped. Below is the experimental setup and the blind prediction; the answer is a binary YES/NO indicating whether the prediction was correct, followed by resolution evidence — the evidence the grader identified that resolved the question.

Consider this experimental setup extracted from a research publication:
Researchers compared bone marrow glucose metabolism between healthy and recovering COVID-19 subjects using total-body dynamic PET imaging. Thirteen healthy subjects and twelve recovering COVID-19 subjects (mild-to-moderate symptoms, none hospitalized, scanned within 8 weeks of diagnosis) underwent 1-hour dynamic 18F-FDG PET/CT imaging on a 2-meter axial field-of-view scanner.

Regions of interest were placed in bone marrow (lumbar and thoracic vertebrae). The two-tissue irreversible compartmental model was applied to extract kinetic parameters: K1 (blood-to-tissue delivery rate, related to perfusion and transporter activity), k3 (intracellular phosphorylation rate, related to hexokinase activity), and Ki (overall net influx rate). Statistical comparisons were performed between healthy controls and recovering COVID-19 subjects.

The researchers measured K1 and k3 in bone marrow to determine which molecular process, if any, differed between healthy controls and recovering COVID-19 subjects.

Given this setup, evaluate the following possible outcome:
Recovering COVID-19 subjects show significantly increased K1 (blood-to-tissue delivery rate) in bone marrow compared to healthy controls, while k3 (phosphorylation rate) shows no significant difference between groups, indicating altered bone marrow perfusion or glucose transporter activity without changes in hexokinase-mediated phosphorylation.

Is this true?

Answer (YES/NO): YES